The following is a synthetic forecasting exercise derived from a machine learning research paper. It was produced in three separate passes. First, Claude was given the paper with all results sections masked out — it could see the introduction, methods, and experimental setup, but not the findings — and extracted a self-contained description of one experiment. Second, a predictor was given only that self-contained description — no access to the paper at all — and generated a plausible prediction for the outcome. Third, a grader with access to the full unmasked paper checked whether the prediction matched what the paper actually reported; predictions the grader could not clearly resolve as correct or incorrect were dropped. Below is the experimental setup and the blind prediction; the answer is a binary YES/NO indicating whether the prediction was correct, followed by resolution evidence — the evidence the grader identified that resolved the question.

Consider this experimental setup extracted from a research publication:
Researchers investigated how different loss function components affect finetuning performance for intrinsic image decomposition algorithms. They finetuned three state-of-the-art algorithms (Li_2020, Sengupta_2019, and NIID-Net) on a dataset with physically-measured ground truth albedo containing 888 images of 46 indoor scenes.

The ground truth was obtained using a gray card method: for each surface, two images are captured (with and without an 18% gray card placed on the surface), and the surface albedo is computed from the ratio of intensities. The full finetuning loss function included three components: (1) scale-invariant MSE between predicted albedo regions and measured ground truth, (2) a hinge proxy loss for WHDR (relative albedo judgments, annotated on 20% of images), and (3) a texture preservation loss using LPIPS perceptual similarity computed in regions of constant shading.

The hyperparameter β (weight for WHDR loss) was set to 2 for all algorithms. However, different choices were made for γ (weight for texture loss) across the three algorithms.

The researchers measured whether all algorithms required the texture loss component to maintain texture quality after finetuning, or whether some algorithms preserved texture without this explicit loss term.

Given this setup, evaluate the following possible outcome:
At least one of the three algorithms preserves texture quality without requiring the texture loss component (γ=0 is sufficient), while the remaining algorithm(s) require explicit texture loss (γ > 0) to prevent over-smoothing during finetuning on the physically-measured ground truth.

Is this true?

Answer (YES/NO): YES